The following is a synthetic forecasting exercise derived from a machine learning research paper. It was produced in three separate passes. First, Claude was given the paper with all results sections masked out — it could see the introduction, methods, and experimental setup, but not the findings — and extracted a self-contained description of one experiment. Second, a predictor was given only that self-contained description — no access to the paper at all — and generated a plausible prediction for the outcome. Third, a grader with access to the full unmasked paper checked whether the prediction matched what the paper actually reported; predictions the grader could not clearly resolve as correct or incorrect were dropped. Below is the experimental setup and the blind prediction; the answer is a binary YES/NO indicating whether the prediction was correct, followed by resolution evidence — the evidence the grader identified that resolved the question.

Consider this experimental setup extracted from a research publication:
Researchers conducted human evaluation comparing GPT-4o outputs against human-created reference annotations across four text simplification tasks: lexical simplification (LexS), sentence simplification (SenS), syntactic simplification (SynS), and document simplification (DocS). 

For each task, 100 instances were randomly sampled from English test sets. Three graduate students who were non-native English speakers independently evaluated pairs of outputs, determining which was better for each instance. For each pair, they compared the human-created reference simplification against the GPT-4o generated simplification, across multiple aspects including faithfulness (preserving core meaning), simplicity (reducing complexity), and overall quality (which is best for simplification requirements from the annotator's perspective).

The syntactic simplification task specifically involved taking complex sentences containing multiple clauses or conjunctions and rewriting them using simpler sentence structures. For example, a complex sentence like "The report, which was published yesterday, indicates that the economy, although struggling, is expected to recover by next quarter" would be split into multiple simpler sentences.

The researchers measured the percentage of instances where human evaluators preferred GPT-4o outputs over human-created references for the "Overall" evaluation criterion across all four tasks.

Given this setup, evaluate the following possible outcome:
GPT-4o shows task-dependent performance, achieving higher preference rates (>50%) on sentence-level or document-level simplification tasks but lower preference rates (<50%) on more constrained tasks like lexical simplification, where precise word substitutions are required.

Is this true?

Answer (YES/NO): NO